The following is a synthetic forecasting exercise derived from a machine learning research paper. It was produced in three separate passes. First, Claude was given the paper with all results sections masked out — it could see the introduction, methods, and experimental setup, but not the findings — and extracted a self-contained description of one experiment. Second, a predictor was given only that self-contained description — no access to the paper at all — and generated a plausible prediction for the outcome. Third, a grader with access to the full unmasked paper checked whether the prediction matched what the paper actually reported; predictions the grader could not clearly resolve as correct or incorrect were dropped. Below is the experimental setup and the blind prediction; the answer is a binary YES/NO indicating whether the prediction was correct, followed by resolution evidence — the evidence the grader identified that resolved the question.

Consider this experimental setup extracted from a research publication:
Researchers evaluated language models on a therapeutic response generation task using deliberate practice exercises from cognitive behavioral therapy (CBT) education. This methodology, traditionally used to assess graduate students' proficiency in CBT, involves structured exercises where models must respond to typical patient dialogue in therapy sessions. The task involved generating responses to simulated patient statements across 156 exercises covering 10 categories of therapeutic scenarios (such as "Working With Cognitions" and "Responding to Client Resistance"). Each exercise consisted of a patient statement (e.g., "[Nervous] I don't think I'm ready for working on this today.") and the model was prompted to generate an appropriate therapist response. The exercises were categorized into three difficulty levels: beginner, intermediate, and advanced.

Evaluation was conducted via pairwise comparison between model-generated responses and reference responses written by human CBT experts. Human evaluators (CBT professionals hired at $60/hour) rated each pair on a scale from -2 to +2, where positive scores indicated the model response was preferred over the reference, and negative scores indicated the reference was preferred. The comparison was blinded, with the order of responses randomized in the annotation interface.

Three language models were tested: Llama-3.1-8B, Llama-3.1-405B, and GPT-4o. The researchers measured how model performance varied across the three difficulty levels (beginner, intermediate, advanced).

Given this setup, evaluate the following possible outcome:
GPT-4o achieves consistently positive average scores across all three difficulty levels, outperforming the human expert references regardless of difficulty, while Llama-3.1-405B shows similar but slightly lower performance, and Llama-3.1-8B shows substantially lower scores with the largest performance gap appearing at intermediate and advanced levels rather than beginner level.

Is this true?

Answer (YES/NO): NO